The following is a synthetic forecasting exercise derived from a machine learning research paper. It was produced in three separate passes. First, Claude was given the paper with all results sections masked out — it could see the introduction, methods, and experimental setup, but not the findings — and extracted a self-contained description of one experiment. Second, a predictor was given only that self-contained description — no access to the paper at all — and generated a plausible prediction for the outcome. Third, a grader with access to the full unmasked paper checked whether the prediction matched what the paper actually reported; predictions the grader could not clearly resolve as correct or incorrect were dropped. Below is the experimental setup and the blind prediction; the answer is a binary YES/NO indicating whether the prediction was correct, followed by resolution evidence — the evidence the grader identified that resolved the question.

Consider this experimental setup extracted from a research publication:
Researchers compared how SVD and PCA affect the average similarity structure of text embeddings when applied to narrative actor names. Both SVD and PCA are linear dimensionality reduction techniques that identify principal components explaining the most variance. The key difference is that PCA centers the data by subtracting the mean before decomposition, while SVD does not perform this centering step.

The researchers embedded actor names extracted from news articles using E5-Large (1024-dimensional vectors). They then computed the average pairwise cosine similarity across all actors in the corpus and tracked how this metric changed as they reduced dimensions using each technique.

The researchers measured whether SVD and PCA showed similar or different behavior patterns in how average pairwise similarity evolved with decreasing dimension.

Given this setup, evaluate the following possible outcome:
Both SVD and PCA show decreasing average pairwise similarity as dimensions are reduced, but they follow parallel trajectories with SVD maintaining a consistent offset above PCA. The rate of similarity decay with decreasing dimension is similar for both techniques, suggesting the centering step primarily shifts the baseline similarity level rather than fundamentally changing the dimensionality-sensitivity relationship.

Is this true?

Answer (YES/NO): NO